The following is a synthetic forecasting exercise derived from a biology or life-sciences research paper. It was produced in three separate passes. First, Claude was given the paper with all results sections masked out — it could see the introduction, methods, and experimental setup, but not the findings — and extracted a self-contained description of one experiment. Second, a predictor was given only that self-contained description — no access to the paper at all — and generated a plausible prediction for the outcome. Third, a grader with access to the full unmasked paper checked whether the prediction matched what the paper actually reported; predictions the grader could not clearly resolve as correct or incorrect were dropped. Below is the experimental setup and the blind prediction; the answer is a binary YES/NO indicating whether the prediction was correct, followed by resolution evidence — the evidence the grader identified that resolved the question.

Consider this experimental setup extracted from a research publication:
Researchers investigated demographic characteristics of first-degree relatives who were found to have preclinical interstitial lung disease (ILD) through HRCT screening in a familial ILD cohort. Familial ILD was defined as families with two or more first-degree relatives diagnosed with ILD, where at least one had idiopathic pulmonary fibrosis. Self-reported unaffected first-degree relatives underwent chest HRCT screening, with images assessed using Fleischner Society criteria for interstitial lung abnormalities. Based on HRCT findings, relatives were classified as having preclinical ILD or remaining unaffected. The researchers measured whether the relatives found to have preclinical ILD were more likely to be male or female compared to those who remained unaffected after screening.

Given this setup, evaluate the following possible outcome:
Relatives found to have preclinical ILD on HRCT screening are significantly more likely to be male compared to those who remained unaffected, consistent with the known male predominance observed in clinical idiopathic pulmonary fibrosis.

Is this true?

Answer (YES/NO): NO